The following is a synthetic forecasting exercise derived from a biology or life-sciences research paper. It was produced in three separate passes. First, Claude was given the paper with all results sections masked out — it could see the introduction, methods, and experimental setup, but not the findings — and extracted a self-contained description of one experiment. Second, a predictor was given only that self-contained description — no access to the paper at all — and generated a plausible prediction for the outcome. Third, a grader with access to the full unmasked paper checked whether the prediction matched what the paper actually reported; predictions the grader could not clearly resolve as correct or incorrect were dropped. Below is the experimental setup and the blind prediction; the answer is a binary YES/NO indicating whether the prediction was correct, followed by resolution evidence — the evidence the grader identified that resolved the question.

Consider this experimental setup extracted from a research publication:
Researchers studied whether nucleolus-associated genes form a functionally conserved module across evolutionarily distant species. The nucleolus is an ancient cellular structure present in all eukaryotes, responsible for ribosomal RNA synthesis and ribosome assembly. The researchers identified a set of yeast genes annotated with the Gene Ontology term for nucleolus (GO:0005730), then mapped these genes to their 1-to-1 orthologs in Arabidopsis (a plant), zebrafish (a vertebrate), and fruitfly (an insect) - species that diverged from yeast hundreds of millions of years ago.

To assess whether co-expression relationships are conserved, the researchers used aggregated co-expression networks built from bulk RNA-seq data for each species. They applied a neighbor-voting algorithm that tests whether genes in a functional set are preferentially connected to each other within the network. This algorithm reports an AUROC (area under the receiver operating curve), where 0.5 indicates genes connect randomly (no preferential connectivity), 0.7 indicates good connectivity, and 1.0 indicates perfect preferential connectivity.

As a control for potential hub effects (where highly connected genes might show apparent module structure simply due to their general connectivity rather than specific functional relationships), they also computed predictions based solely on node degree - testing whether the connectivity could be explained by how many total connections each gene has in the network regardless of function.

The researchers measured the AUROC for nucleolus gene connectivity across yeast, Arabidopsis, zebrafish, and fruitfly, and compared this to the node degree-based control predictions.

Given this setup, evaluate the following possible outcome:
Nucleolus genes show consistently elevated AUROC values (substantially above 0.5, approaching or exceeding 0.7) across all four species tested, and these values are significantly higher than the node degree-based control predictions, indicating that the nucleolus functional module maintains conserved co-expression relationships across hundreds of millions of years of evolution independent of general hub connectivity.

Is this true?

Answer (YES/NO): YES